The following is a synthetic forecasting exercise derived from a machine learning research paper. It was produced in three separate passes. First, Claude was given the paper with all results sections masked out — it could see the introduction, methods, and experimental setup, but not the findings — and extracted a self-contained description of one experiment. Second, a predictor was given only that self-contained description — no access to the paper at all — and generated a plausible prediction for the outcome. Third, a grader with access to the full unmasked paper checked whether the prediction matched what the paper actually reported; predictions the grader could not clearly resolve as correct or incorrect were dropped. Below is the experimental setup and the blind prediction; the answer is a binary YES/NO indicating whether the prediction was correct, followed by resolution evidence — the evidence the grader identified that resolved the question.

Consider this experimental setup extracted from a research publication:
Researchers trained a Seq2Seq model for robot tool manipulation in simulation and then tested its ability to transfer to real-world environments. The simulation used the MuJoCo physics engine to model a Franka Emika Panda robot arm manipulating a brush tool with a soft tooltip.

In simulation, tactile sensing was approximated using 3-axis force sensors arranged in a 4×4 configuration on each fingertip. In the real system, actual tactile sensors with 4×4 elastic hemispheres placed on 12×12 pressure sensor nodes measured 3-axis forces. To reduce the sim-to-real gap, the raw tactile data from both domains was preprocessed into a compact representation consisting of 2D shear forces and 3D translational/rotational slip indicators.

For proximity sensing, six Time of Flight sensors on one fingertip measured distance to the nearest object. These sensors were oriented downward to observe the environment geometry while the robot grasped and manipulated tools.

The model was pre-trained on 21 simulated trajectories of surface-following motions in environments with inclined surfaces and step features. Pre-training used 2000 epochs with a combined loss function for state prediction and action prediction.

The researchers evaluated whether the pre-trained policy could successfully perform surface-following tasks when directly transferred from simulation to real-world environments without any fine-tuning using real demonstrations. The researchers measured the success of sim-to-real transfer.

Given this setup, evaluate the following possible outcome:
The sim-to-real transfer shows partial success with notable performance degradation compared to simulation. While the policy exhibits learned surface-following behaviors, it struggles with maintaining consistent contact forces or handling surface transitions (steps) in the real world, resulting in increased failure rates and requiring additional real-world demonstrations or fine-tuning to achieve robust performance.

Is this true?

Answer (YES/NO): YES